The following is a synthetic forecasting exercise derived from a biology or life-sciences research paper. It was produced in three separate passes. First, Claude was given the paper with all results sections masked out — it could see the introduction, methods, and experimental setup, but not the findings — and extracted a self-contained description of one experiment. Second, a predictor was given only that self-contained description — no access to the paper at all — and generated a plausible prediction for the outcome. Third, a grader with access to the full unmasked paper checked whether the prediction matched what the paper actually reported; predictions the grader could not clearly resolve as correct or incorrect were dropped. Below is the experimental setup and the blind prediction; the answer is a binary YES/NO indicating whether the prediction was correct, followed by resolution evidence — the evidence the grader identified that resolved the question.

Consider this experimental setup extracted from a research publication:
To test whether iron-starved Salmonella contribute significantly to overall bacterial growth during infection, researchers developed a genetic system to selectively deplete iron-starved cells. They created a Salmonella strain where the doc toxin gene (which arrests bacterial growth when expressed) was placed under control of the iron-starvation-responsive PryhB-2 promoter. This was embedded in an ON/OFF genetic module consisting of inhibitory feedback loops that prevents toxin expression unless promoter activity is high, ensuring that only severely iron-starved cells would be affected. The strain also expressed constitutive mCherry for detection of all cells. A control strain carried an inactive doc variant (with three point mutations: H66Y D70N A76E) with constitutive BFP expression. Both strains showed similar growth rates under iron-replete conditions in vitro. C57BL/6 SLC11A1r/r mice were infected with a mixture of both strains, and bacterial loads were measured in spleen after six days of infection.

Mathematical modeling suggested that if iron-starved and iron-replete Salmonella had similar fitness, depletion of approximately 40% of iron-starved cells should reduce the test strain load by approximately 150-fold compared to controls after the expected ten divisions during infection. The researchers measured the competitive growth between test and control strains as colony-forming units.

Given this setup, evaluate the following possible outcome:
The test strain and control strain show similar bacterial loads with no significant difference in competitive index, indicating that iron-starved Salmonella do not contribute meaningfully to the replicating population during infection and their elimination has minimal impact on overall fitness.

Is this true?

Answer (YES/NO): YES